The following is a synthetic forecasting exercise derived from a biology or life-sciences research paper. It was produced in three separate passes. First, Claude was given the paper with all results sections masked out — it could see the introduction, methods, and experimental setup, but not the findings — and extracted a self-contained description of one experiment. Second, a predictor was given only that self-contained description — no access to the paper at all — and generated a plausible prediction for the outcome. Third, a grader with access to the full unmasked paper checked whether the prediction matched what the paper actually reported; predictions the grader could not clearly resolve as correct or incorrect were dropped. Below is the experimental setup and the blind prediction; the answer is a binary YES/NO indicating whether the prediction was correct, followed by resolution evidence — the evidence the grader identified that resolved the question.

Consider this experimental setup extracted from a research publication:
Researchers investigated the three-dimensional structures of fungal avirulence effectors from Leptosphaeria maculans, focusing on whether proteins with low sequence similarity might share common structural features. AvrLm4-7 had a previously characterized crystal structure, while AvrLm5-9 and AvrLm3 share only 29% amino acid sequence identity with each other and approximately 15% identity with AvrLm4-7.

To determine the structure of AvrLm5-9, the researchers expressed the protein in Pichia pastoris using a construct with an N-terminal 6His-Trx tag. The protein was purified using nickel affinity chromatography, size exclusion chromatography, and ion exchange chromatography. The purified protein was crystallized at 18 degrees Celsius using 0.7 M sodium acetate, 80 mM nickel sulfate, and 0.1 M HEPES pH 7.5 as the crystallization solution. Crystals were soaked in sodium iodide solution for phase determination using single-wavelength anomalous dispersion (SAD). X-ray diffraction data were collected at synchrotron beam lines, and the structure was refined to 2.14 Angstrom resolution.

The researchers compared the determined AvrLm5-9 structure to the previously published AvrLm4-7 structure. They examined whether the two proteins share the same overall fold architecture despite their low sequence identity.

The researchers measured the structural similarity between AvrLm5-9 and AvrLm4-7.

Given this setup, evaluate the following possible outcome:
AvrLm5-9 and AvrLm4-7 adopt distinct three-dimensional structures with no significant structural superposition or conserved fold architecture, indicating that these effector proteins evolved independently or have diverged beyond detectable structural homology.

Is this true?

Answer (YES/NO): NO